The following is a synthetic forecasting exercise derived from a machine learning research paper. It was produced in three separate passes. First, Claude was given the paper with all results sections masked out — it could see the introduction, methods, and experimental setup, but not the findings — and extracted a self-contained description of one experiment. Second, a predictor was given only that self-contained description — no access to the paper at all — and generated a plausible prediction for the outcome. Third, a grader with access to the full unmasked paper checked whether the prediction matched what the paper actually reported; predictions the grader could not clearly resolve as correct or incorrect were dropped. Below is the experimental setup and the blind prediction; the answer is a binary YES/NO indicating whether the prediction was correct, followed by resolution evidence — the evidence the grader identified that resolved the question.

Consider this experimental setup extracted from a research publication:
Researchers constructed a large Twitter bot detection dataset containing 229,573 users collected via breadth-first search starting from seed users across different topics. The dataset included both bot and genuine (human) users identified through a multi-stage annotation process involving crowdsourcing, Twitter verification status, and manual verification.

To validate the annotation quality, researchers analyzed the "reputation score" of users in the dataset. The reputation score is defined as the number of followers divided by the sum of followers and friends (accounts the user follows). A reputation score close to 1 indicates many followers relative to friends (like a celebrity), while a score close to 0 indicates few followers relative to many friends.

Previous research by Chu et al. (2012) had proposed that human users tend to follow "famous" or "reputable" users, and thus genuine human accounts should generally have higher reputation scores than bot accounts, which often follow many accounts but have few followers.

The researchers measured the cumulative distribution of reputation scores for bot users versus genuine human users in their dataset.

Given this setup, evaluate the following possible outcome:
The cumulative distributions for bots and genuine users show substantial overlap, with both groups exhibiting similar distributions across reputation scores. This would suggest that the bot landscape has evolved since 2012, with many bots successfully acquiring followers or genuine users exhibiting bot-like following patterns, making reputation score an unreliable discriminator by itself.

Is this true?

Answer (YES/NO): NO